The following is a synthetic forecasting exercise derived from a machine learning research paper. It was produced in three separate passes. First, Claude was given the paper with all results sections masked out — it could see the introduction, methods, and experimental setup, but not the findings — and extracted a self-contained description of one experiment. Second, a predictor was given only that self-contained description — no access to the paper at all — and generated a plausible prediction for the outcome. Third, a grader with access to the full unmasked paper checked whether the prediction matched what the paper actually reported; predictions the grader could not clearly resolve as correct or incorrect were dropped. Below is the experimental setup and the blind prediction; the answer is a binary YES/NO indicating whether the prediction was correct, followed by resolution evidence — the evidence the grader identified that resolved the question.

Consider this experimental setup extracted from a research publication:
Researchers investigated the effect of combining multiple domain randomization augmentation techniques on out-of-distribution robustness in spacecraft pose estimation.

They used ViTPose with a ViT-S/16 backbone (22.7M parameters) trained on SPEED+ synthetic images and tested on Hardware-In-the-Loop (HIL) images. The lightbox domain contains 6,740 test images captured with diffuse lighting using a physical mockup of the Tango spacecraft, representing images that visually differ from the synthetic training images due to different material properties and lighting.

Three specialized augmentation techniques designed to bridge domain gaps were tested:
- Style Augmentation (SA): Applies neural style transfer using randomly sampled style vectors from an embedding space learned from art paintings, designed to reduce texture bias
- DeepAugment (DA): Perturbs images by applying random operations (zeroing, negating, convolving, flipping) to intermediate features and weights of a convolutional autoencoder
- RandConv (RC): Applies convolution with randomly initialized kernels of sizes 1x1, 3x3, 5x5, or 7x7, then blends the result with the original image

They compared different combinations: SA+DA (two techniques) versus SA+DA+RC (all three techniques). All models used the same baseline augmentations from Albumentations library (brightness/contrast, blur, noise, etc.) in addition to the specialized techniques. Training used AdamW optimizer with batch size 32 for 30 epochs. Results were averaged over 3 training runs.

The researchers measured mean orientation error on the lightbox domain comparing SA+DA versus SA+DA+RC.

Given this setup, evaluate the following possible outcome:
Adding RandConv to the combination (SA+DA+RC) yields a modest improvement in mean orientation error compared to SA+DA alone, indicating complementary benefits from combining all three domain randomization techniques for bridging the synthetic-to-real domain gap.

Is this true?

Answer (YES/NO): YES